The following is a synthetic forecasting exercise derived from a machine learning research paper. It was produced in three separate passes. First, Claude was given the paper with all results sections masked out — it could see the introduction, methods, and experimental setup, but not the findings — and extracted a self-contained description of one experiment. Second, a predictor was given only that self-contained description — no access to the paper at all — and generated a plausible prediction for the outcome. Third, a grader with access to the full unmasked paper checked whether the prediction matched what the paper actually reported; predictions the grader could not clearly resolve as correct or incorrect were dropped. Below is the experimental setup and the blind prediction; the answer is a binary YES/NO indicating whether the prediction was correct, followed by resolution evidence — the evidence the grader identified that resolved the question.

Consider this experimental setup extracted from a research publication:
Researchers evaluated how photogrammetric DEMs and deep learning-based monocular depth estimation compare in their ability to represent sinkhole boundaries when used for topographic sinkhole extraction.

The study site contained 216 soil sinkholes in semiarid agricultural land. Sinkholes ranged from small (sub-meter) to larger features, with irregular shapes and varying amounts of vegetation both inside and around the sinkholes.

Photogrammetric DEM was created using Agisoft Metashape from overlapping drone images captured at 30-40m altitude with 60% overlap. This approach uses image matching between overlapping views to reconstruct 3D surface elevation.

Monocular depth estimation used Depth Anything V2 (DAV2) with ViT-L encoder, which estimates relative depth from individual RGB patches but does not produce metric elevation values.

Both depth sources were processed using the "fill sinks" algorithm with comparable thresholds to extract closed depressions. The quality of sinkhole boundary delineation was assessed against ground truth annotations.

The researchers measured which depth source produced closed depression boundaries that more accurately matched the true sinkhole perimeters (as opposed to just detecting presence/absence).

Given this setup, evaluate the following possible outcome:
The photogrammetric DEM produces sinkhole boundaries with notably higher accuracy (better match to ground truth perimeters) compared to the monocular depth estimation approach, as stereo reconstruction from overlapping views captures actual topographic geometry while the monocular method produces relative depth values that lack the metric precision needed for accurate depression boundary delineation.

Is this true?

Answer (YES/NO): NO